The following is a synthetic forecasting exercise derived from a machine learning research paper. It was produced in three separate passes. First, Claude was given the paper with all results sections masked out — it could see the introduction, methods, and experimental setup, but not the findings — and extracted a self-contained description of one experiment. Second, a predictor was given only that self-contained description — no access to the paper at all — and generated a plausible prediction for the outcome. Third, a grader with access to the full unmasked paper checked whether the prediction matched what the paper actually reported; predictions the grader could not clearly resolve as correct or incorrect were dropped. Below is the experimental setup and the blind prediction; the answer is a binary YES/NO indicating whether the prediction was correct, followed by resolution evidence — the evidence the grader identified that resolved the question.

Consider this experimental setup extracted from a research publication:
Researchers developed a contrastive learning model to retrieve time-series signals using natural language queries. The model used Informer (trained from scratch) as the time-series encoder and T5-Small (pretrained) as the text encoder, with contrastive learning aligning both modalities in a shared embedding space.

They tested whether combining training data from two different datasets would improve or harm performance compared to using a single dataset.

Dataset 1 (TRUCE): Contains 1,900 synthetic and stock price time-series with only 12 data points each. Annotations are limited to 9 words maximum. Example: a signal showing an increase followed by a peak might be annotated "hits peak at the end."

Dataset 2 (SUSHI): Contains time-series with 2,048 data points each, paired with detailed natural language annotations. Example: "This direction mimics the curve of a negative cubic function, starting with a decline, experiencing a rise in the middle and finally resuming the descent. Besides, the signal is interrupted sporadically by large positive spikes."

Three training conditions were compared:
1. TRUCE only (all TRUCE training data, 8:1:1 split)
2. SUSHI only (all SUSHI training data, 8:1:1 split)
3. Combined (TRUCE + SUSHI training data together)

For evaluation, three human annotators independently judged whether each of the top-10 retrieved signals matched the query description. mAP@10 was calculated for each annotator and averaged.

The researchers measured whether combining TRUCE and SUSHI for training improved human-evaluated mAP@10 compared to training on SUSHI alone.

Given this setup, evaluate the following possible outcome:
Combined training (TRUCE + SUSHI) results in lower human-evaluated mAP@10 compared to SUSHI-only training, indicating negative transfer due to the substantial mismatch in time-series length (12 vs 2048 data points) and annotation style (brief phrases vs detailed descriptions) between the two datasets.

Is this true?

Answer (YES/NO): YES